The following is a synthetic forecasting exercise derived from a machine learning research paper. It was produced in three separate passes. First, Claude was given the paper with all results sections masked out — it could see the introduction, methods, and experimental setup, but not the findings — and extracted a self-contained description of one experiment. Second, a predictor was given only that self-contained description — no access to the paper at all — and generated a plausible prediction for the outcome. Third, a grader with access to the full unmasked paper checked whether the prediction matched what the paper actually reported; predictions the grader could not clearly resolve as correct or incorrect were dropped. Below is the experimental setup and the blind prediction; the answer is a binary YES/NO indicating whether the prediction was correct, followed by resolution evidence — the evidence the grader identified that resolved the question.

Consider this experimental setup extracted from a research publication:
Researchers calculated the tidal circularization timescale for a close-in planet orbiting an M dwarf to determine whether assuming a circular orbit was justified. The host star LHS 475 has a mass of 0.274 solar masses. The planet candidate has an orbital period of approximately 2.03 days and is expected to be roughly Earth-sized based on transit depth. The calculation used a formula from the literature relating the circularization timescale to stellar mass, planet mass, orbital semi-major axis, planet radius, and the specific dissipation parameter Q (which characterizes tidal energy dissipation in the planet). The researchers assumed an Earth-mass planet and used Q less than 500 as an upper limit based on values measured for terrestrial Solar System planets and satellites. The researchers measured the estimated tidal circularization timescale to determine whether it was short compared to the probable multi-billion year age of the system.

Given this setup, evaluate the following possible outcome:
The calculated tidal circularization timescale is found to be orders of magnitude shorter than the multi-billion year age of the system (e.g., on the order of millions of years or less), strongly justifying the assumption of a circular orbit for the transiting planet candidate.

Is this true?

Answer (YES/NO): YES